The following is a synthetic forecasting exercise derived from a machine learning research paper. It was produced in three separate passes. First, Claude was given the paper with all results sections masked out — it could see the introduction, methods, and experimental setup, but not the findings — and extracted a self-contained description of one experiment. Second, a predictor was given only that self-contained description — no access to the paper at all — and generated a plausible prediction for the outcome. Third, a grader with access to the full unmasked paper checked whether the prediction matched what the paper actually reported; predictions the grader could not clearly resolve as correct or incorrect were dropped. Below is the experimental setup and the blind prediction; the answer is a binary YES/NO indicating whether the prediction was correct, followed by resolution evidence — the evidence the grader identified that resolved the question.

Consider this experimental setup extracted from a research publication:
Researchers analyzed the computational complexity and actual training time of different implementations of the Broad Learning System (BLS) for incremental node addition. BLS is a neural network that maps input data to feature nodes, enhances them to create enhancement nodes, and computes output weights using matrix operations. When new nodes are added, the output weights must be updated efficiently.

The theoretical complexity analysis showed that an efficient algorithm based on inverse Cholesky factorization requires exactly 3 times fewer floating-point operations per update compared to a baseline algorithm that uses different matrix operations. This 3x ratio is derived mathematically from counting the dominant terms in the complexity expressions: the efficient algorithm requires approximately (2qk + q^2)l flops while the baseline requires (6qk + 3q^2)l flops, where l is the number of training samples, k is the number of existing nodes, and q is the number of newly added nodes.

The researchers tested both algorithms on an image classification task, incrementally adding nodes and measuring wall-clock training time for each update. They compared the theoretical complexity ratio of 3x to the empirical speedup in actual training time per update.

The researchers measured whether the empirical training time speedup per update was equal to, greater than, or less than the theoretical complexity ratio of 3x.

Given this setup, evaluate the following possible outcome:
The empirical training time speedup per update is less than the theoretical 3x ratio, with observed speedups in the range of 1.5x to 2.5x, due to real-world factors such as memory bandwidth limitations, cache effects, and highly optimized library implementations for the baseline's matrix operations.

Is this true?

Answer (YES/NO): NO